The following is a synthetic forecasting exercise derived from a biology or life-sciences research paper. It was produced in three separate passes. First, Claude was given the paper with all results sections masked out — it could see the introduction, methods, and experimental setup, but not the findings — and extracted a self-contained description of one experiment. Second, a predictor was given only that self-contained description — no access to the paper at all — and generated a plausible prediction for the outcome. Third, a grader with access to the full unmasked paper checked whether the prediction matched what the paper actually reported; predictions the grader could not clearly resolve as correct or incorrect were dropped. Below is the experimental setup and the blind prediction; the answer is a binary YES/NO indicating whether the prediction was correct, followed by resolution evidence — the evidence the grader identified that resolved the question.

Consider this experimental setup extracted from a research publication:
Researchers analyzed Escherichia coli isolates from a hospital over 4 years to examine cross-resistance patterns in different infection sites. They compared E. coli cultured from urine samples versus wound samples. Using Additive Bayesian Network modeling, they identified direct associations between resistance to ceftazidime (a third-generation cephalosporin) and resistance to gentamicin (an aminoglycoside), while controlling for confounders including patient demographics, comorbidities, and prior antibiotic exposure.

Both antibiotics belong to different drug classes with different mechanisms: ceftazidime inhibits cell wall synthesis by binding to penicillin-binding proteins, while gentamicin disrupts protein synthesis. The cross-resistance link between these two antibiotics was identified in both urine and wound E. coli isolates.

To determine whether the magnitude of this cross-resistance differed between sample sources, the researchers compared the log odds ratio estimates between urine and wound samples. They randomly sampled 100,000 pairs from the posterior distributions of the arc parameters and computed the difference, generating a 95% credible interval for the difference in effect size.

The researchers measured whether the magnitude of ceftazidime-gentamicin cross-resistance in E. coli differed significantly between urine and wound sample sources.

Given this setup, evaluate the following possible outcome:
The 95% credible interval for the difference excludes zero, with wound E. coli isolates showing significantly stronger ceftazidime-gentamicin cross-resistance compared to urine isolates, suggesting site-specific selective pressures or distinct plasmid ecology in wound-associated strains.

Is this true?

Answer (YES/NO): NO